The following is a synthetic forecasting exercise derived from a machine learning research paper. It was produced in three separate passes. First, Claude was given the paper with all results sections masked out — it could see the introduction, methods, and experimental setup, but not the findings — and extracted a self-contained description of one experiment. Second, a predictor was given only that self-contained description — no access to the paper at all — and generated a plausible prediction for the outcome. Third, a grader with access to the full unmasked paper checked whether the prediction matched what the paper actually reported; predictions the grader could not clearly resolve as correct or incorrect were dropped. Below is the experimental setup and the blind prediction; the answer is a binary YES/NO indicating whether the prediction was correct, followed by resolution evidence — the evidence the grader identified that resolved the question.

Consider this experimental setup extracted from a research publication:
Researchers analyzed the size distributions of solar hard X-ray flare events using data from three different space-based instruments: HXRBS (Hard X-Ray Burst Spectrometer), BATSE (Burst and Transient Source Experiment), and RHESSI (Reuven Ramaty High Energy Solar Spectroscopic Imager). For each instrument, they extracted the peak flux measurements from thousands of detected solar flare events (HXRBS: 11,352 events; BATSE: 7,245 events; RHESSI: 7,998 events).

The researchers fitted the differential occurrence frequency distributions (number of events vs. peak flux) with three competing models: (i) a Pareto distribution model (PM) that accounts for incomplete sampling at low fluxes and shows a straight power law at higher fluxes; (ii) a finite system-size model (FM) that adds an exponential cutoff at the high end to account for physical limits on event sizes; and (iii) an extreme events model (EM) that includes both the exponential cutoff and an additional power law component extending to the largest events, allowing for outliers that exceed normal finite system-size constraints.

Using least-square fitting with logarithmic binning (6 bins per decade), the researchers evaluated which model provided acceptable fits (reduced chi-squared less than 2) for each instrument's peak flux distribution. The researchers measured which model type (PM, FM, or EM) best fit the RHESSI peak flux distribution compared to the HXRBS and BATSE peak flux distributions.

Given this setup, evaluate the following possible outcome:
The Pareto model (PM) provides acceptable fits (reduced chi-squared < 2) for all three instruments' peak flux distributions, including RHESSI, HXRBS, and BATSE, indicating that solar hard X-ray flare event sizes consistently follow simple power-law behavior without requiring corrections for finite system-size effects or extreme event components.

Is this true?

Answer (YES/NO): NO